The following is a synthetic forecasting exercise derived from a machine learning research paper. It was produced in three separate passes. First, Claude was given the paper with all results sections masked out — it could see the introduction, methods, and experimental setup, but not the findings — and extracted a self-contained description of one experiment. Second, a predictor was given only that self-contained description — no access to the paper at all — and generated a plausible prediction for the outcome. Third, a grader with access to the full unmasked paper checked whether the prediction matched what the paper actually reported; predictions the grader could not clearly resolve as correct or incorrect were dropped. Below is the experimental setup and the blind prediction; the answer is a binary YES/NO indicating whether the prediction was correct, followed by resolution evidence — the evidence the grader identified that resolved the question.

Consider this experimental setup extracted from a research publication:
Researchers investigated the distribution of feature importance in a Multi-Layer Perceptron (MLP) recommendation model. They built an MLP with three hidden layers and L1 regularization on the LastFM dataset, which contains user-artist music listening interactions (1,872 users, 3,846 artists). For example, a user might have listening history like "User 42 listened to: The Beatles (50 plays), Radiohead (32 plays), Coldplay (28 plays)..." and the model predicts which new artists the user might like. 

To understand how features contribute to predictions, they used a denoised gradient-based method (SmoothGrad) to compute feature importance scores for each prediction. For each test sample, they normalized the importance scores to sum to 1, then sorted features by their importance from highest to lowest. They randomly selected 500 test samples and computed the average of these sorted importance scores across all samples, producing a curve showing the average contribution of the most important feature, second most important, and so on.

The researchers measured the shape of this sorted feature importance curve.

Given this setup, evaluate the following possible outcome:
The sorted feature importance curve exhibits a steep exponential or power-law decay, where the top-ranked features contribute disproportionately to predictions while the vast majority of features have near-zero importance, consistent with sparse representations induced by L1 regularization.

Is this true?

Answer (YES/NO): NO